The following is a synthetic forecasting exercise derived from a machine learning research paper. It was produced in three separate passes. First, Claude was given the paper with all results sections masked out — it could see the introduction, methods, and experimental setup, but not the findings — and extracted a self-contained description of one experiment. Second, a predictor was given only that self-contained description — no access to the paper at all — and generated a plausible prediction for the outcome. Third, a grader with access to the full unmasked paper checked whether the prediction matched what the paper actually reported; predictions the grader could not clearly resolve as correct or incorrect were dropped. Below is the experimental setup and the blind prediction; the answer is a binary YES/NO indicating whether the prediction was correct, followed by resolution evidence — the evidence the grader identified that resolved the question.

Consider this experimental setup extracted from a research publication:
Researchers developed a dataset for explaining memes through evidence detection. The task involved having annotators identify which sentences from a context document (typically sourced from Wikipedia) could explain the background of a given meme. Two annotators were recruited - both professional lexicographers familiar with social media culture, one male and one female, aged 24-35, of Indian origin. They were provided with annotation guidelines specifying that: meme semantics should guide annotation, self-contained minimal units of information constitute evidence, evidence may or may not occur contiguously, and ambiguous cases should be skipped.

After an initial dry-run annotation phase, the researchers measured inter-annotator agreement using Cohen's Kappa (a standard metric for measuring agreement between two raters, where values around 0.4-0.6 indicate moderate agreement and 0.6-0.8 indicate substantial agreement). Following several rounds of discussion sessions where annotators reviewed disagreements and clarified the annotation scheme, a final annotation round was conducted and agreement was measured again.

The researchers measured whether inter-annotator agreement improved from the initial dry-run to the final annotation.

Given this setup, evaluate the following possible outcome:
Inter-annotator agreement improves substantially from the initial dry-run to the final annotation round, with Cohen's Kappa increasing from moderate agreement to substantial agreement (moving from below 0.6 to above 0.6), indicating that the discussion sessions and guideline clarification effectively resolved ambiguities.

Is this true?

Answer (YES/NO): YES